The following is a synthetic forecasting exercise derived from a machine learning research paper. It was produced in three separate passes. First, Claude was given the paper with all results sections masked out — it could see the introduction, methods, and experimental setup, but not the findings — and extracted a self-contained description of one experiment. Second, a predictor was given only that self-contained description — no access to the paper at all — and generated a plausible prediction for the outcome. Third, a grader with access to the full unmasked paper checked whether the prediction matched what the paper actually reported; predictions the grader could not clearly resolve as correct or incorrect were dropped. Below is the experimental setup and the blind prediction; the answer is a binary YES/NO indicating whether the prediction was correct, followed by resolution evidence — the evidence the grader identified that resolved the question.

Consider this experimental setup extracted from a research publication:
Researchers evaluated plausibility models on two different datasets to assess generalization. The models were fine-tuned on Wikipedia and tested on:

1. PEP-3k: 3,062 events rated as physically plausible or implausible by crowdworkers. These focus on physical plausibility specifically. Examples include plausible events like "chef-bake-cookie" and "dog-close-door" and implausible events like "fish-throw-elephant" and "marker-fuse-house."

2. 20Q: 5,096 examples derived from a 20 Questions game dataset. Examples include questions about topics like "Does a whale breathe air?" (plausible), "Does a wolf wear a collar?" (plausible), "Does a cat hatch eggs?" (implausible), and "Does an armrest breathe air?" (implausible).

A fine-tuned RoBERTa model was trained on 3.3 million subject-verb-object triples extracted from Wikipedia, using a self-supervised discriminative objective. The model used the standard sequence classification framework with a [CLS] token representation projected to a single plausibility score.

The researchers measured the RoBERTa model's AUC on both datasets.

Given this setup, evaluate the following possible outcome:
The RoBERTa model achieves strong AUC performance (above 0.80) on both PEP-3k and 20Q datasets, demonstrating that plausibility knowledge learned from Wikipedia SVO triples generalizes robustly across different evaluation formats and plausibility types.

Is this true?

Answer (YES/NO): NO